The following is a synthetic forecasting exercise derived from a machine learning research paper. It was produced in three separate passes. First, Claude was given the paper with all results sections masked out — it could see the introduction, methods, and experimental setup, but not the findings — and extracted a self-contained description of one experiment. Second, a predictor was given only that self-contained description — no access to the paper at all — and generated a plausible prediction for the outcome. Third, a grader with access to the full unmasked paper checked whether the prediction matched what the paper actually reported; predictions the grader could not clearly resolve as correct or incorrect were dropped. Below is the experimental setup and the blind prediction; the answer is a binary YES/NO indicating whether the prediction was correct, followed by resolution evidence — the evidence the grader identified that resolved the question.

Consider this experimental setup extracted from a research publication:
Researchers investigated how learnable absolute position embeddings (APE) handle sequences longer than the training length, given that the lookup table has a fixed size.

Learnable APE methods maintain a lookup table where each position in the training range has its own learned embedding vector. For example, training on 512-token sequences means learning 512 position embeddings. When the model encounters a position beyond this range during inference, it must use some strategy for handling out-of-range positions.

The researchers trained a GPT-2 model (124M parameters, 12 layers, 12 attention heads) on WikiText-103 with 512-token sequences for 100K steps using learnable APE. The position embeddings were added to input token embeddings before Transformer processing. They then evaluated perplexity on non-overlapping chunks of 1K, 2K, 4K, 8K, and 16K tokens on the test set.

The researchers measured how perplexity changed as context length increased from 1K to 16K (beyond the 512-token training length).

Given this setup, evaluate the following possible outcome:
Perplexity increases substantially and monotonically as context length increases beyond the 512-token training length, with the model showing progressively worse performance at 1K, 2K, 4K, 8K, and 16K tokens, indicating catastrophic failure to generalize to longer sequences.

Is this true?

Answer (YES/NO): YES